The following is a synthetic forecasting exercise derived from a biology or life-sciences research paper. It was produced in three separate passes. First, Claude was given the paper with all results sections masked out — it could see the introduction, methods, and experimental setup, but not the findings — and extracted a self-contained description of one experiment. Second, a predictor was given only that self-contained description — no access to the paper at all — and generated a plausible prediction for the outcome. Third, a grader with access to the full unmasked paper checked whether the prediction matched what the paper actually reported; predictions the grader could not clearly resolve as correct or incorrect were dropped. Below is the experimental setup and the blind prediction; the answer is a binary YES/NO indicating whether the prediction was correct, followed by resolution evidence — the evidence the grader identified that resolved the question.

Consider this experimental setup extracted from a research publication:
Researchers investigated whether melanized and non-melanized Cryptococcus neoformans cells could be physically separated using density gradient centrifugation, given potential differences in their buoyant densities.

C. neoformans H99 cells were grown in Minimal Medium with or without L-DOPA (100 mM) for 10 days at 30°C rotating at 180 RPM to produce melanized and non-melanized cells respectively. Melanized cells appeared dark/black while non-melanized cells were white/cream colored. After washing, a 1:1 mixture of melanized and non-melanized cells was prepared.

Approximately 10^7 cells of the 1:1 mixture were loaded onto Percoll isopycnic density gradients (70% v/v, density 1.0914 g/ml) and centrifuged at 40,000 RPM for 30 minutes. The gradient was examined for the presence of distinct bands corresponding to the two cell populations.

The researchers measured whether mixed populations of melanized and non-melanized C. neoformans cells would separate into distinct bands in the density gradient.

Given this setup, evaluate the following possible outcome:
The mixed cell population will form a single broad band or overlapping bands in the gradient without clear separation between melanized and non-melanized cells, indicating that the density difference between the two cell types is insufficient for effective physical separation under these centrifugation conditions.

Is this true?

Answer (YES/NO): YES